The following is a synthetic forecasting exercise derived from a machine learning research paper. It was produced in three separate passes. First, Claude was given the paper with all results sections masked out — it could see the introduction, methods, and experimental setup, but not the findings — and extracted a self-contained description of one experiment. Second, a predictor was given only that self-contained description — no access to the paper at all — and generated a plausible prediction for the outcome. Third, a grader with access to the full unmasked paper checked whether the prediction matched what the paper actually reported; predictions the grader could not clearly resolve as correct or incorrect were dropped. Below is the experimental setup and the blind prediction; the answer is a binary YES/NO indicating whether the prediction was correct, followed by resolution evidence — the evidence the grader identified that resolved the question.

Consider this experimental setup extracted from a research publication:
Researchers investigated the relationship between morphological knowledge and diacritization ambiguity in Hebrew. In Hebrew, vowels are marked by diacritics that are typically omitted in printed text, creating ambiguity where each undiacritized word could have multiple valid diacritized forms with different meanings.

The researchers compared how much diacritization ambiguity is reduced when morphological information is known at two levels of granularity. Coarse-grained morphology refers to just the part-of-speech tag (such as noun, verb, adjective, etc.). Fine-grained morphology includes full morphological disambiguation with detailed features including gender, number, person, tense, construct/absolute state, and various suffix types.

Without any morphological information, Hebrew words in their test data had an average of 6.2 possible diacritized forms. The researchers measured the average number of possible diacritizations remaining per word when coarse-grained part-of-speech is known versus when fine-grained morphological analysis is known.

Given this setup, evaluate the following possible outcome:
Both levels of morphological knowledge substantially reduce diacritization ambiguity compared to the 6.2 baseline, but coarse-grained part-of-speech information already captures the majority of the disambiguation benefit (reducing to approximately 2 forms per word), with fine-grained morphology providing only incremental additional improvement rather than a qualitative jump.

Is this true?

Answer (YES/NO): NO